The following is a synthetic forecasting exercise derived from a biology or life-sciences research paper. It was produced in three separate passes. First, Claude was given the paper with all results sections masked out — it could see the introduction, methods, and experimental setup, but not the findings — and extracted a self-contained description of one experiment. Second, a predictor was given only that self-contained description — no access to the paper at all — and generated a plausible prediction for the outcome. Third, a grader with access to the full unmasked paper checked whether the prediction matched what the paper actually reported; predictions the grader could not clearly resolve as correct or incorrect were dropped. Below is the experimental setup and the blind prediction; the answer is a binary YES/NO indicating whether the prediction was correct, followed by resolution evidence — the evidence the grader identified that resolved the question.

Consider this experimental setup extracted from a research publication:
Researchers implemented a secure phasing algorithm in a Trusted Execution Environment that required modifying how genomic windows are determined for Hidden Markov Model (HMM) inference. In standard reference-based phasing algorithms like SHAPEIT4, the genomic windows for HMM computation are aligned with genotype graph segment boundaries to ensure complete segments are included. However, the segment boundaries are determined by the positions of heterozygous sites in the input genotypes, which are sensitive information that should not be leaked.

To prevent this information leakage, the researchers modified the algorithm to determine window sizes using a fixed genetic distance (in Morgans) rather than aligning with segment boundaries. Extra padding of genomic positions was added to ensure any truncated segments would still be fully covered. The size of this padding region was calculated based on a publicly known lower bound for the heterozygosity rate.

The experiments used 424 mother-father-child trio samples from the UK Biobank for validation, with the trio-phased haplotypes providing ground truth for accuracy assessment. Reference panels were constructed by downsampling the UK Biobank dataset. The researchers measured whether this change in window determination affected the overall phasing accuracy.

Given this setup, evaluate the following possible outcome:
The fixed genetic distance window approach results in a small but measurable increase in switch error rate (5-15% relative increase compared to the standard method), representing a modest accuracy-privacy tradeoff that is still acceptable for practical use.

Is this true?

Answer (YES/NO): NO